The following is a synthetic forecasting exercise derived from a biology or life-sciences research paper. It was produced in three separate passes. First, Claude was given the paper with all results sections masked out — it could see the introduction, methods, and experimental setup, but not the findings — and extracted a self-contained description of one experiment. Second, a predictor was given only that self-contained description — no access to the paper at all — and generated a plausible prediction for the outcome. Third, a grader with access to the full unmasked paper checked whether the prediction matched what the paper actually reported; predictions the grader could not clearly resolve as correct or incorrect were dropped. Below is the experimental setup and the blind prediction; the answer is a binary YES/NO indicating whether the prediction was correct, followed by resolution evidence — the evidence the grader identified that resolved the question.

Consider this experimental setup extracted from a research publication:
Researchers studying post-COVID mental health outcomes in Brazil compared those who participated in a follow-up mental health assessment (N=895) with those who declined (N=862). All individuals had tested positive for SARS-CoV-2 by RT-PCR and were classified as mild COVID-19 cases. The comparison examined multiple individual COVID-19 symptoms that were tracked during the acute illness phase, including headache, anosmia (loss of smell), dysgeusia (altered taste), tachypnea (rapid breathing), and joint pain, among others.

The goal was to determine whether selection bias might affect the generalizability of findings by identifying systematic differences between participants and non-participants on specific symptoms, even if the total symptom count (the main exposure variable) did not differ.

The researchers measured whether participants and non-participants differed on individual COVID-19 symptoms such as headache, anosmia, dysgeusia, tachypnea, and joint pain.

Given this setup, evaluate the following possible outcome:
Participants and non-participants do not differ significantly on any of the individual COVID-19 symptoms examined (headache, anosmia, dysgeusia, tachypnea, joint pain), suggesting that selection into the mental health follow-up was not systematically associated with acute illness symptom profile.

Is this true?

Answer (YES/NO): NO